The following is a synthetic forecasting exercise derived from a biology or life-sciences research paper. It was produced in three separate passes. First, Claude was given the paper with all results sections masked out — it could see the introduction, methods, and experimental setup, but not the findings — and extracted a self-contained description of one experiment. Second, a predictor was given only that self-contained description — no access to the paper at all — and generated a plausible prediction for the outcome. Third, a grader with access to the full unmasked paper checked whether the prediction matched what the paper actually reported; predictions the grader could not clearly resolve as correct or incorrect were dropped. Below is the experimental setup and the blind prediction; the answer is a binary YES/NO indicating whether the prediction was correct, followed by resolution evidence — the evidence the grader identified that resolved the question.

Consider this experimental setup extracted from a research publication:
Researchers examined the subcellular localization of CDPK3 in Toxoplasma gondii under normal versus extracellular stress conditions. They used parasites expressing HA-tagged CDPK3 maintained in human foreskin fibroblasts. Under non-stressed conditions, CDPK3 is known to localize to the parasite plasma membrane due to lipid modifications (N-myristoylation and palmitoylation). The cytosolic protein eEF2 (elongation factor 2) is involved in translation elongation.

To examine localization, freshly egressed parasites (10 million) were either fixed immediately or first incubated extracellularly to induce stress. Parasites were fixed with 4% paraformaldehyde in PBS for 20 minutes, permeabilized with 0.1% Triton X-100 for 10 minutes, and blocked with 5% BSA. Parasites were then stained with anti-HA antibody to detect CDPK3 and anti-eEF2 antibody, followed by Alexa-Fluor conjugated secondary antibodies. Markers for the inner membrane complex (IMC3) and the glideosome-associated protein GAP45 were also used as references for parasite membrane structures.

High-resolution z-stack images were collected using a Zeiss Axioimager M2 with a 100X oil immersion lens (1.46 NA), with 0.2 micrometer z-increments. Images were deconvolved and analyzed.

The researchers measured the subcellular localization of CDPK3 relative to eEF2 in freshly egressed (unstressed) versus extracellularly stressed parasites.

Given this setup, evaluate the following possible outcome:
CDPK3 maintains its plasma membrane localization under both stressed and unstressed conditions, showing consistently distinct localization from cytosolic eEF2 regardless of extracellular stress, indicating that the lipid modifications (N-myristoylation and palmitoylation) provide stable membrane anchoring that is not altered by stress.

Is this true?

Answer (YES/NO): NO